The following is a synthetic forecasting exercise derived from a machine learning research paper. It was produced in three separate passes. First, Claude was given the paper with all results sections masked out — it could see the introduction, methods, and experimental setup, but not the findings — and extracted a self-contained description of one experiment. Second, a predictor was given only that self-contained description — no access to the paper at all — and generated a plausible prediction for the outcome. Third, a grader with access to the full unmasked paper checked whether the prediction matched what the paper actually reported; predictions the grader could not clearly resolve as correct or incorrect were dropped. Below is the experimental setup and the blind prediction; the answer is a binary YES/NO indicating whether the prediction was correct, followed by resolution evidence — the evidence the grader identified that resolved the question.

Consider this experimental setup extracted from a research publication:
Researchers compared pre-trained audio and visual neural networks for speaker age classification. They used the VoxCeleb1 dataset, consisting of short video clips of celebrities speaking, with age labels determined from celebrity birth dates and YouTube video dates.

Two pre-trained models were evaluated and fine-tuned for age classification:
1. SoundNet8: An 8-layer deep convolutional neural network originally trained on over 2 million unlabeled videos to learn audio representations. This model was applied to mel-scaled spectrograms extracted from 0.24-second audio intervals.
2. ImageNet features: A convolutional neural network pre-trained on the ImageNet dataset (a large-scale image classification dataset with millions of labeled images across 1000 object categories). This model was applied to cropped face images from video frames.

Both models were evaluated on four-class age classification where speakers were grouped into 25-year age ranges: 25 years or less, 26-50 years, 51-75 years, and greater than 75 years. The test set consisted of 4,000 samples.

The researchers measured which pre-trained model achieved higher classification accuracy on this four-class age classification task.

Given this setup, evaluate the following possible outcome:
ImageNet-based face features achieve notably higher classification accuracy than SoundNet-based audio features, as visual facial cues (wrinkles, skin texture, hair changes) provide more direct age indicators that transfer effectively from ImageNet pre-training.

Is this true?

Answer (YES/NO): NO